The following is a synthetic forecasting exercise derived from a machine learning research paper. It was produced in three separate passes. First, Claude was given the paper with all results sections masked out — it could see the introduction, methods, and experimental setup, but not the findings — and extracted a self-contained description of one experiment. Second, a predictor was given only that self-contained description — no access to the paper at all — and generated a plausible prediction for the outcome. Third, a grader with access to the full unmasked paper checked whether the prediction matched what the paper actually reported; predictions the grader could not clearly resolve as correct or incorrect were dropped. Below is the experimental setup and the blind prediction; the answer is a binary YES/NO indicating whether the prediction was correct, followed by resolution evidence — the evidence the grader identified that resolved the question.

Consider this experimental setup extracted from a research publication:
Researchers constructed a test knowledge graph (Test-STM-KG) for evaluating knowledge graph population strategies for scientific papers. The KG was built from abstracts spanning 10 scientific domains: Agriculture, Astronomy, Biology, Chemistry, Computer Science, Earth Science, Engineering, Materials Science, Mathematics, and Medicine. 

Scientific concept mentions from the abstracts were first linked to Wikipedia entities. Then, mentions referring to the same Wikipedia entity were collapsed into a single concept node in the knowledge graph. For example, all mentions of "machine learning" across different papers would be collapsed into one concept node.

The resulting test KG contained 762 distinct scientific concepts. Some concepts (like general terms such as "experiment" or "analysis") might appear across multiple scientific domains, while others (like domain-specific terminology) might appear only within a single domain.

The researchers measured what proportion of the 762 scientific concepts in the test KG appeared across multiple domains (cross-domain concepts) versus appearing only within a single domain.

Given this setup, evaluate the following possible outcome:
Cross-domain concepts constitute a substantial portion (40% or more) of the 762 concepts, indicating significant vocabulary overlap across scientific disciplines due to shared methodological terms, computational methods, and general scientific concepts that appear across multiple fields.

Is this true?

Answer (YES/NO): NO